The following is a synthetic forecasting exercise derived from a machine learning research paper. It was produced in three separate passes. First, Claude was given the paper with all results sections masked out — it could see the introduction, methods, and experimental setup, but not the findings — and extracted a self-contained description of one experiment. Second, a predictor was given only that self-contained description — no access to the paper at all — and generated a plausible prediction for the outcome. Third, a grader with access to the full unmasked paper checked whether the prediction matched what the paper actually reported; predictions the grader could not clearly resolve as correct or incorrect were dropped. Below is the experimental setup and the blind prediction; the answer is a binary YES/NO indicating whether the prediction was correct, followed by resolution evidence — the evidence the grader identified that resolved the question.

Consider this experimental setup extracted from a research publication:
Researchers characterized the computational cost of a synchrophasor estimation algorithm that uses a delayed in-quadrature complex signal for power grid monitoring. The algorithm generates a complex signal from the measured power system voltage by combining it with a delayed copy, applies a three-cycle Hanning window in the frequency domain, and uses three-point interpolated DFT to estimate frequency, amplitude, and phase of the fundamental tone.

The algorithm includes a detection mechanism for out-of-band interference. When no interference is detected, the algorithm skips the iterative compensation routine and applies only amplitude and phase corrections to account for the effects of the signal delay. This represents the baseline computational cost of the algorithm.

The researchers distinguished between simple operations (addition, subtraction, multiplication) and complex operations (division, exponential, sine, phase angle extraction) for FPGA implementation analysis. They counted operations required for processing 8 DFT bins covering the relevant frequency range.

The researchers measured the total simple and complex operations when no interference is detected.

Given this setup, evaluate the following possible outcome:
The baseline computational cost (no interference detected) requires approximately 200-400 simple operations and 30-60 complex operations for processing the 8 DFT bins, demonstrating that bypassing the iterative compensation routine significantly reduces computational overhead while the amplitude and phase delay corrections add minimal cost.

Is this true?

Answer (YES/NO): NO